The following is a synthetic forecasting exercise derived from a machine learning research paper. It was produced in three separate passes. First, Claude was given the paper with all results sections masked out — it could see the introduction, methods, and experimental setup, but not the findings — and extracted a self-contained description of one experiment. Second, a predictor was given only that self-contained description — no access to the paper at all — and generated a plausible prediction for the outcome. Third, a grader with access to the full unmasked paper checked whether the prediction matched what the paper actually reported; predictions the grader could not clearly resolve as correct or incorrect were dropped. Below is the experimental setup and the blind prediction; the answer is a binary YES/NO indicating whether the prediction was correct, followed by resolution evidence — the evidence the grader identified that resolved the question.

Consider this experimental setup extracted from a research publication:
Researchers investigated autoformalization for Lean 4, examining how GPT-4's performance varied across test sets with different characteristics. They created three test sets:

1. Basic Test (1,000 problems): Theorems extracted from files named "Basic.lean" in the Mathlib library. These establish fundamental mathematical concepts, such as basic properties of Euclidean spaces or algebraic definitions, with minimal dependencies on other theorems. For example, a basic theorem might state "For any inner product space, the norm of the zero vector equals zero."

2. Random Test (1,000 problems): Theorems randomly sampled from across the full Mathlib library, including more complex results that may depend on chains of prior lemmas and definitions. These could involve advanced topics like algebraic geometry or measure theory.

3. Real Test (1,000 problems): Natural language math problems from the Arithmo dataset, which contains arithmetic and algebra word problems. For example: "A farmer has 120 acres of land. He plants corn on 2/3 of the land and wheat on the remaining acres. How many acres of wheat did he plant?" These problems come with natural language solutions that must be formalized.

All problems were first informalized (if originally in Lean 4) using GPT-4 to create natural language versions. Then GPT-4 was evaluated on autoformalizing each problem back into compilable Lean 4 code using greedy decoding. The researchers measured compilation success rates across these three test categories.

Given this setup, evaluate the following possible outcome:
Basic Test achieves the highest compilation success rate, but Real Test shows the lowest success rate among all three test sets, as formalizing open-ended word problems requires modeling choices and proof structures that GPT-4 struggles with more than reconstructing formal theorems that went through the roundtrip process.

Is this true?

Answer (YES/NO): YES